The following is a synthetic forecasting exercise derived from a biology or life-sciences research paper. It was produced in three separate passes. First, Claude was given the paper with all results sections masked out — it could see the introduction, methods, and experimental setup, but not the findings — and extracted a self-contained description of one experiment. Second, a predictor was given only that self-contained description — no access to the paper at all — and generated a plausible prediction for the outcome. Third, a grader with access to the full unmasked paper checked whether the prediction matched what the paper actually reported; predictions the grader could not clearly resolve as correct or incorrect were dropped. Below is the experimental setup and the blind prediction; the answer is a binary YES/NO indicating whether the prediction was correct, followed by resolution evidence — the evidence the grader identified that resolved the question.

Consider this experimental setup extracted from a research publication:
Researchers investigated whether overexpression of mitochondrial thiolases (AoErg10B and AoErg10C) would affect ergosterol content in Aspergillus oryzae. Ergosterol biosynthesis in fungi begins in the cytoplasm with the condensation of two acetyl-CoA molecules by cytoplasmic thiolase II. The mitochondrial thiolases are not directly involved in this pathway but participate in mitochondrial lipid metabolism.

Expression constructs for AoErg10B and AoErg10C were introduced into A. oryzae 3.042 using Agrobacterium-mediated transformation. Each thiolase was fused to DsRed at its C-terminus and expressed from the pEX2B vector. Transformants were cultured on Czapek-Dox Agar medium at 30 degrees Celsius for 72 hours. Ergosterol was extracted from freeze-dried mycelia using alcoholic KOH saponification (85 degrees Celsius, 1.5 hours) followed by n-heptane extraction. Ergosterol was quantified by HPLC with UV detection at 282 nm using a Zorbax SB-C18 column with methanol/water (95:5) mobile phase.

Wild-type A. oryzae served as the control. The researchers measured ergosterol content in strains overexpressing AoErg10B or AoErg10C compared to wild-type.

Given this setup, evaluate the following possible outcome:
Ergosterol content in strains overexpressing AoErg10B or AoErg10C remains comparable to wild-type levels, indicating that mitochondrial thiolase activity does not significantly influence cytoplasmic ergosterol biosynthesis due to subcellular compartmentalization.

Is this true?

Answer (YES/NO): NO